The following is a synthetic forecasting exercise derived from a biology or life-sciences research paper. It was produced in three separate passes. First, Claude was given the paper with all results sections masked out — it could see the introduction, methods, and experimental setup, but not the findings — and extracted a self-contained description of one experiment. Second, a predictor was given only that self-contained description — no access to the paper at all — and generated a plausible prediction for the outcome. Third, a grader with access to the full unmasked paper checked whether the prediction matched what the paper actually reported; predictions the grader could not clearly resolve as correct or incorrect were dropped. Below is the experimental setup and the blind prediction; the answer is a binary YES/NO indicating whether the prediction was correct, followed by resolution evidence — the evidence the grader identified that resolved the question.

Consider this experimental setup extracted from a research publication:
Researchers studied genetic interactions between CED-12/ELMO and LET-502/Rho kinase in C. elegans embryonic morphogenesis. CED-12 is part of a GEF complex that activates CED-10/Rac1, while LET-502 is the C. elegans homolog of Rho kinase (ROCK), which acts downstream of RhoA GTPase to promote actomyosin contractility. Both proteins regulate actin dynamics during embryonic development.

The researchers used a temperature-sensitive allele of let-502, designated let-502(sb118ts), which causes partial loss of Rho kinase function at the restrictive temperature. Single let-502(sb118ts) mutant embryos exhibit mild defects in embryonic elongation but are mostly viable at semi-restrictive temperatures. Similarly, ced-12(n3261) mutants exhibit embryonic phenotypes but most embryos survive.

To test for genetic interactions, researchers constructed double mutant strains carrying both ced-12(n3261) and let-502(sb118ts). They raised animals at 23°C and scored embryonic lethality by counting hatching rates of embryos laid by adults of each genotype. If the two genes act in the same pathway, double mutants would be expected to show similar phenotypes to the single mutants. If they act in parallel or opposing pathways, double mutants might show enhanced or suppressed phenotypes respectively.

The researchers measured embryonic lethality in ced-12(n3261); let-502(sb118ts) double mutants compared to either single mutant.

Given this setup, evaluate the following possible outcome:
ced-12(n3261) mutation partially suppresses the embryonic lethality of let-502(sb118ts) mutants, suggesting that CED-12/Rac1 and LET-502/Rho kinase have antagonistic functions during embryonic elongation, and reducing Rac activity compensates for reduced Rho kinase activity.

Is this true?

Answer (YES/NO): NO